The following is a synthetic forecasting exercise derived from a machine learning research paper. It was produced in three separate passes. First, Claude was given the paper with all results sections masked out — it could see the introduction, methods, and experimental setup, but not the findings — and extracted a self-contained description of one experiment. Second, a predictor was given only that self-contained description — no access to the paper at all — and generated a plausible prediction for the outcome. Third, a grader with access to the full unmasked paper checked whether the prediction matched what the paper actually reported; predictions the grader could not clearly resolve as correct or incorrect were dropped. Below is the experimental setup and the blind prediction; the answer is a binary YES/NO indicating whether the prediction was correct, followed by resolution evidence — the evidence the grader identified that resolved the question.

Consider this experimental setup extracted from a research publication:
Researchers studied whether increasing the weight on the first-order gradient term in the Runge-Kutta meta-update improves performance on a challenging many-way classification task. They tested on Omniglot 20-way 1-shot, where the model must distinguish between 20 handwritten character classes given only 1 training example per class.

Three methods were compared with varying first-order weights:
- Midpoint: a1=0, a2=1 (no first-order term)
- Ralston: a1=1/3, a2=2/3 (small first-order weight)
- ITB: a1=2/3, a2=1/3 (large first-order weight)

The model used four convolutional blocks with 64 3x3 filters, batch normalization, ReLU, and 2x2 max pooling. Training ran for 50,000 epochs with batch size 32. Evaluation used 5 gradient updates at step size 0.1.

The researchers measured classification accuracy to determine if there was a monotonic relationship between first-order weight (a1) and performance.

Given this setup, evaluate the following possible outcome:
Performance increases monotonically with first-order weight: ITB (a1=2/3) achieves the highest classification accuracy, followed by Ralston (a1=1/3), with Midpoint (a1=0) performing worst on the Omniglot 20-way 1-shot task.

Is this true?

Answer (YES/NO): NO